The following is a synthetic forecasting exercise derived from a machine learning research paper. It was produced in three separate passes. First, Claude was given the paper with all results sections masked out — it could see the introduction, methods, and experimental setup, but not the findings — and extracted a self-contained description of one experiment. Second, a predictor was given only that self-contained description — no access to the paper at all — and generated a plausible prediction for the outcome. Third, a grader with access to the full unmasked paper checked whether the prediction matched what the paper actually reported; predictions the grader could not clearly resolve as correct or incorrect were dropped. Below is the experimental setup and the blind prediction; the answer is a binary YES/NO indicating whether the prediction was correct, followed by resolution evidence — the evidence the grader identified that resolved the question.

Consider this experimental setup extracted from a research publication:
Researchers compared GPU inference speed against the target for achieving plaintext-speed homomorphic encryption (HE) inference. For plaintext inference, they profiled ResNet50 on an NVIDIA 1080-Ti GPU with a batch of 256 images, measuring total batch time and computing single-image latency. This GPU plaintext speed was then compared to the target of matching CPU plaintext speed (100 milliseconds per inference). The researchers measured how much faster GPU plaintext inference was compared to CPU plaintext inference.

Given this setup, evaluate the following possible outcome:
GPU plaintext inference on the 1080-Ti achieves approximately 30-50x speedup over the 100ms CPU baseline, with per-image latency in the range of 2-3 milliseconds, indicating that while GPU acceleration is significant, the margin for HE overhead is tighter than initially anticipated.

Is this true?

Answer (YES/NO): NO